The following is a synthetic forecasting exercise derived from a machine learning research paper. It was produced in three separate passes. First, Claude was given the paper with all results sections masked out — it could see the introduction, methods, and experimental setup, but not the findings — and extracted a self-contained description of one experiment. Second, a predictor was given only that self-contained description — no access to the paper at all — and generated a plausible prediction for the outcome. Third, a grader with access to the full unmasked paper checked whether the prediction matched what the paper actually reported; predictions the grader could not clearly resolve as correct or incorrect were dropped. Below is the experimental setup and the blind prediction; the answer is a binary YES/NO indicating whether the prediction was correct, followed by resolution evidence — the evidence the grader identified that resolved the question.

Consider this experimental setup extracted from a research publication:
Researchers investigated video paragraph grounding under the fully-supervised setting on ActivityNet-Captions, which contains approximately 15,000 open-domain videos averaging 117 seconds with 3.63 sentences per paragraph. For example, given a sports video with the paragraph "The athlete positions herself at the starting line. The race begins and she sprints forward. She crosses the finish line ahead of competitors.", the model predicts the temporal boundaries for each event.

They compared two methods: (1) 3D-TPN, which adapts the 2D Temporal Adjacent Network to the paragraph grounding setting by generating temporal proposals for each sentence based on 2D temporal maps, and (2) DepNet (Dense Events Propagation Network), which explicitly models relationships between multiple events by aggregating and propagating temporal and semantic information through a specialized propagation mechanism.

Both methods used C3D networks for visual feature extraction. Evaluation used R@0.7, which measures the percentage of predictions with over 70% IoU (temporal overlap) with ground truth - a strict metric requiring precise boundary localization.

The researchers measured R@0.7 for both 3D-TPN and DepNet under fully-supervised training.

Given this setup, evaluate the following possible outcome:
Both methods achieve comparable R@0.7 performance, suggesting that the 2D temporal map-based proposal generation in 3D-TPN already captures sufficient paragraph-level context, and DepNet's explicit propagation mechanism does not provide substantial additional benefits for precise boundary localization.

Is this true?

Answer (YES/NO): NO